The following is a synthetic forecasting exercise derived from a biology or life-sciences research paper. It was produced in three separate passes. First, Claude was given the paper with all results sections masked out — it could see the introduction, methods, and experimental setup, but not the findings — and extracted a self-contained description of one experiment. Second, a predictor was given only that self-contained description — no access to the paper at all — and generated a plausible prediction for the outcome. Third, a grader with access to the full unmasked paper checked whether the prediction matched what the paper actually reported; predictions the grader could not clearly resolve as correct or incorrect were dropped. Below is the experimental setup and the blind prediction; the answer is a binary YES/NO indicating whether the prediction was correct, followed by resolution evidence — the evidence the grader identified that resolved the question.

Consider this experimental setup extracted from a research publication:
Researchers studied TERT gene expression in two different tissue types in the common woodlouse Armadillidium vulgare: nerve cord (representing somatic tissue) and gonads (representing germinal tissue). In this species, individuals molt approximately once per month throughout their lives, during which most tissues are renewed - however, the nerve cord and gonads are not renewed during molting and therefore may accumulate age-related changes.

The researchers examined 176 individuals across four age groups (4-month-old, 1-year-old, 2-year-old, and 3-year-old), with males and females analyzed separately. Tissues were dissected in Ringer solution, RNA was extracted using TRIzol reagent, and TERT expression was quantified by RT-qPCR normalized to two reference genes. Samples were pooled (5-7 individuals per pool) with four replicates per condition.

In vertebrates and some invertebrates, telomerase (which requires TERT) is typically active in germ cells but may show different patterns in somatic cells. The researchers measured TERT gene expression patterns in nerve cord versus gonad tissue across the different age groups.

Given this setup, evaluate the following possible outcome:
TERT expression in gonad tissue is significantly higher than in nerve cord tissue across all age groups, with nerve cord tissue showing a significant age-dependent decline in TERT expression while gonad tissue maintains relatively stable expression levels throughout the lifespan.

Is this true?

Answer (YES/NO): NO